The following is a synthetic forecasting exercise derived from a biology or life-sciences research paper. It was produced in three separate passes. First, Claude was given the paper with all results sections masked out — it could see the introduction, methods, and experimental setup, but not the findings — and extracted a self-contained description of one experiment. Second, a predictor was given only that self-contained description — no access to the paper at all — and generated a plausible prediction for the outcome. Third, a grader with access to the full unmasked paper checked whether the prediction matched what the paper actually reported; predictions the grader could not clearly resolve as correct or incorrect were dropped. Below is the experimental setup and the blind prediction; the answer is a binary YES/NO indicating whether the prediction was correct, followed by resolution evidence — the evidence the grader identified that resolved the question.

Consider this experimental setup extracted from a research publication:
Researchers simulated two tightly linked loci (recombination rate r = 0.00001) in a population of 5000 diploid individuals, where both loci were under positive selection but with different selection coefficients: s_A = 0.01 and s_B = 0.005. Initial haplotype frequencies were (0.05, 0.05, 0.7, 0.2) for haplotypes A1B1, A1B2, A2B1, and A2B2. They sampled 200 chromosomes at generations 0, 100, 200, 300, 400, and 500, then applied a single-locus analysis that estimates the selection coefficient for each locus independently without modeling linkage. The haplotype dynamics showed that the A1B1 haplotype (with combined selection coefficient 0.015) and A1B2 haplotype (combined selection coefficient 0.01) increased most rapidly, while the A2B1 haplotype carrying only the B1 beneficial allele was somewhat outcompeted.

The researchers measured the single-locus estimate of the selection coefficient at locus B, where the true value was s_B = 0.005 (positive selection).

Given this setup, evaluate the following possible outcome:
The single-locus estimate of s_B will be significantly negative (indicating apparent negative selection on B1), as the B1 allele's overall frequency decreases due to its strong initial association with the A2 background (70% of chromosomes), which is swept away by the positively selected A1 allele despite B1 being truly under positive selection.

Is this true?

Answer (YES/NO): NO